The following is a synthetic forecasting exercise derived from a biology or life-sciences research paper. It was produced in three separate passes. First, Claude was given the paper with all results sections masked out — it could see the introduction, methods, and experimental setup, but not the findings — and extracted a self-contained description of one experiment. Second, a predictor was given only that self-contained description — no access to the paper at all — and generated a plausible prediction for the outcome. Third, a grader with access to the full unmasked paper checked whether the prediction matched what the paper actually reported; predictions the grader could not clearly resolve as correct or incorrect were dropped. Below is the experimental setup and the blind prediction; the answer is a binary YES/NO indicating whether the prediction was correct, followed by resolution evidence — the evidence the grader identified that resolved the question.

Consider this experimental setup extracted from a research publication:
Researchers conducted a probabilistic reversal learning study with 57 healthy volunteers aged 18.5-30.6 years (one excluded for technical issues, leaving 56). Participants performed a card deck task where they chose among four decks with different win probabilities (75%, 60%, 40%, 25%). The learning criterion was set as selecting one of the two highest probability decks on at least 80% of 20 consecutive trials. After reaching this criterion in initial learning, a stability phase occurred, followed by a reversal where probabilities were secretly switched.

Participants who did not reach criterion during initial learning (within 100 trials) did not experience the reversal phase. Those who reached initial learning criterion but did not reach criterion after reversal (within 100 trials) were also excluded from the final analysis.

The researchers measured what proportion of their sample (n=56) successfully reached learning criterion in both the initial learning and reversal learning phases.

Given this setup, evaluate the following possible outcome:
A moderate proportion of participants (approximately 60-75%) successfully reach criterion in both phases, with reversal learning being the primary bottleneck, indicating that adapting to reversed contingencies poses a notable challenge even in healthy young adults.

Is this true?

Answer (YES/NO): NO